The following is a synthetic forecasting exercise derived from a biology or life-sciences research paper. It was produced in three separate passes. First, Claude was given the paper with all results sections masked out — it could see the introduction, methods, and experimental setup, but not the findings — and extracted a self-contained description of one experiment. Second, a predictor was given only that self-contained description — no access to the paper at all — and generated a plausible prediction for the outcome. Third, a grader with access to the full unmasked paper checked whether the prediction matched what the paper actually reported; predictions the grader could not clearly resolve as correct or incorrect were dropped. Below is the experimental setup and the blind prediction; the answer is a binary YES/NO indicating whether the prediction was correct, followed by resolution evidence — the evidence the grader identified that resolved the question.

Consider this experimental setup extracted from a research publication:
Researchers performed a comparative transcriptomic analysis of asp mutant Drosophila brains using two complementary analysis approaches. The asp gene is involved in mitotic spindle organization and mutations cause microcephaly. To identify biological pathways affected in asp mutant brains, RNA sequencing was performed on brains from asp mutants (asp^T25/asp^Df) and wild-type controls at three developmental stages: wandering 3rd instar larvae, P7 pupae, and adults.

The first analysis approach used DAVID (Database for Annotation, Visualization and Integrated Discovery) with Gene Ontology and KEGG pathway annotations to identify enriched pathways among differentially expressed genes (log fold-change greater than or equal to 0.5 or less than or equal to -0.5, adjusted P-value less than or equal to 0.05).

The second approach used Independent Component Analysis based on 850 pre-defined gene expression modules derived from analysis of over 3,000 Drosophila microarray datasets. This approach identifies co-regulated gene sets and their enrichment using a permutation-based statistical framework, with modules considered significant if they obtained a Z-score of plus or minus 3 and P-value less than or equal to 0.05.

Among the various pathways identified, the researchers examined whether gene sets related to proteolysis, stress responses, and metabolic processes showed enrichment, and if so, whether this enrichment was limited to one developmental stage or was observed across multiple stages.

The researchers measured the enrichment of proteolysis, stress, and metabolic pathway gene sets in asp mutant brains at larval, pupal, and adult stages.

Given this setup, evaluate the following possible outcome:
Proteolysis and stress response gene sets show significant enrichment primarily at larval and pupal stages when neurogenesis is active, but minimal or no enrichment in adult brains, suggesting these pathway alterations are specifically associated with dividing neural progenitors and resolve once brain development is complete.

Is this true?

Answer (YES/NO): NO